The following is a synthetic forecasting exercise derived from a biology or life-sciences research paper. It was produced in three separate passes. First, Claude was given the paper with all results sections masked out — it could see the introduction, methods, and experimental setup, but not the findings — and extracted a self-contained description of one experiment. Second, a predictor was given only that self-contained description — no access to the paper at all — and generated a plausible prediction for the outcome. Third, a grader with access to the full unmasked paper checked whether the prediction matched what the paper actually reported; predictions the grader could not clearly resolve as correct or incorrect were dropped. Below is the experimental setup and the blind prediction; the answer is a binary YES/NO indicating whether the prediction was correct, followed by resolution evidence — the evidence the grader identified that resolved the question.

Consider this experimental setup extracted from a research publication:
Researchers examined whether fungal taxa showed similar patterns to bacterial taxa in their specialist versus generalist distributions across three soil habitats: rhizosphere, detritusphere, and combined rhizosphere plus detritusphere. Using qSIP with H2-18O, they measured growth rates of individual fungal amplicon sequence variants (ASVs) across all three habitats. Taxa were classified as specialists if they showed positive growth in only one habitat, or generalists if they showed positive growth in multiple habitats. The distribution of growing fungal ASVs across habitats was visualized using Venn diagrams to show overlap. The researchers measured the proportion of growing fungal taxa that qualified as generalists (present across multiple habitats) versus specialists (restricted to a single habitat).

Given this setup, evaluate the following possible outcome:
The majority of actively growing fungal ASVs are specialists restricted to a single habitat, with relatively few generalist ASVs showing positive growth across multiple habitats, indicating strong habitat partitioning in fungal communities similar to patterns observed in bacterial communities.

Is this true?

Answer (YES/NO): NO